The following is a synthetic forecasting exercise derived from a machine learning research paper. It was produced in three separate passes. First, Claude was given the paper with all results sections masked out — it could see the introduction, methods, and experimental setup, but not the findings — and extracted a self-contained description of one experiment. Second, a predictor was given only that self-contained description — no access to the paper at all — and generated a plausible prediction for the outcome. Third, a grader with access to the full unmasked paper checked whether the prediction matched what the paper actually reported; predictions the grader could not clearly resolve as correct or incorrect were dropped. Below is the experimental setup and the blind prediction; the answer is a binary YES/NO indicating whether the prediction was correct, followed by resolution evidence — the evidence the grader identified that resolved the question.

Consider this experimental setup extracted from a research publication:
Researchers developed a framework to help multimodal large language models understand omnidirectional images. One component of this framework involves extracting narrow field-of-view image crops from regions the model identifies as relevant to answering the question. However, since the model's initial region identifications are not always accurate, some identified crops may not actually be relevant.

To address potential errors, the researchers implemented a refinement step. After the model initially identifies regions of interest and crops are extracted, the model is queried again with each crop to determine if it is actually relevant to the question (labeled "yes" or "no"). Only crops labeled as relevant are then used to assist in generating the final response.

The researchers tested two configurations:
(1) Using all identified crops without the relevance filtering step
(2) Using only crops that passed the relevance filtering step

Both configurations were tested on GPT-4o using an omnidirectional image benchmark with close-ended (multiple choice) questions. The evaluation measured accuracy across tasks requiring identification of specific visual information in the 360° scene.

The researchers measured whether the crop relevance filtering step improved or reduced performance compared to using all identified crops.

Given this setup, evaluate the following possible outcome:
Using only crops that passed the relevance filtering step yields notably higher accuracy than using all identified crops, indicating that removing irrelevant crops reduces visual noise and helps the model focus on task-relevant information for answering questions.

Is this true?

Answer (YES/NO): YES